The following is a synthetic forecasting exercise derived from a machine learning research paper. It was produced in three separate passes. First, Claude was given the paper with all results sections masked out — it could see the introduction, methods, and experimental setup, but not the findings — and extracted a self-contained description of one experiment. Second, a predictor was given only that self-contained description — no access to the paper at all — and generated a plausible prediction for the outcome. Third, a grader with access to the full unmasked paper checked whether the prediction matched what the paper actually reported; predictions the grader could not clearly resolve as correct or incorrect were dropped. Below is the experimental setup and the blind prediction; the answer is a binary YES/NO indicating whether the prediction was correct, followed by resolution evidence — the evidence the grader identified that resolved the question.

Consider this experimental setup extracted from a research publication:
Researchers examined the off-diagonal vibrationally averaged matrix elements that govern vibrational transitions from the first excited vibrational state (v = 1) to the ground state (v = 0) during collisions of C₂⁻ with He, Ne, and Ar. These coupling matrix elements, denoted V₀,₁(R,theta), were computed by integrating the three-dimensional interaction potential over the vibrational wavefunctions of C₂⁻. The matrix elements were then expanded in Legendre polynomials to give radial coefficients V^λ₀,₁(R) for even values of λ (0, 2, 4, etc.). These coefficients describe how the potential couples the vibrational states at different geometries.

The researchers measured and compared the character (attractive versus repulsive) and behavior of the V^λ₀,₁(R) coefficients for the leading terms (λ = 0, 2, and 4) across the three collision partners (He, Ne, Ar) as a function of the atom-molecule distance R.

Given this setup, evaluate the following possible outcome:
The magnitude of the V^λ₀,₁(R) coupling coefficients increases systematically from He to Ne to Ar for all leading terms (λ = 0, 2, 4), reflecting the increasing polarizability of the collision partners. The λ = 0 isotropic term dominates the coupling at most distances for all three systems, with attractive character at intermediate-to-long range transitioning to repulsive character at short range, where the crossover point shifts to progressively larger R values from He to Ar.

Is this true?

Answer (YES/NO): NO